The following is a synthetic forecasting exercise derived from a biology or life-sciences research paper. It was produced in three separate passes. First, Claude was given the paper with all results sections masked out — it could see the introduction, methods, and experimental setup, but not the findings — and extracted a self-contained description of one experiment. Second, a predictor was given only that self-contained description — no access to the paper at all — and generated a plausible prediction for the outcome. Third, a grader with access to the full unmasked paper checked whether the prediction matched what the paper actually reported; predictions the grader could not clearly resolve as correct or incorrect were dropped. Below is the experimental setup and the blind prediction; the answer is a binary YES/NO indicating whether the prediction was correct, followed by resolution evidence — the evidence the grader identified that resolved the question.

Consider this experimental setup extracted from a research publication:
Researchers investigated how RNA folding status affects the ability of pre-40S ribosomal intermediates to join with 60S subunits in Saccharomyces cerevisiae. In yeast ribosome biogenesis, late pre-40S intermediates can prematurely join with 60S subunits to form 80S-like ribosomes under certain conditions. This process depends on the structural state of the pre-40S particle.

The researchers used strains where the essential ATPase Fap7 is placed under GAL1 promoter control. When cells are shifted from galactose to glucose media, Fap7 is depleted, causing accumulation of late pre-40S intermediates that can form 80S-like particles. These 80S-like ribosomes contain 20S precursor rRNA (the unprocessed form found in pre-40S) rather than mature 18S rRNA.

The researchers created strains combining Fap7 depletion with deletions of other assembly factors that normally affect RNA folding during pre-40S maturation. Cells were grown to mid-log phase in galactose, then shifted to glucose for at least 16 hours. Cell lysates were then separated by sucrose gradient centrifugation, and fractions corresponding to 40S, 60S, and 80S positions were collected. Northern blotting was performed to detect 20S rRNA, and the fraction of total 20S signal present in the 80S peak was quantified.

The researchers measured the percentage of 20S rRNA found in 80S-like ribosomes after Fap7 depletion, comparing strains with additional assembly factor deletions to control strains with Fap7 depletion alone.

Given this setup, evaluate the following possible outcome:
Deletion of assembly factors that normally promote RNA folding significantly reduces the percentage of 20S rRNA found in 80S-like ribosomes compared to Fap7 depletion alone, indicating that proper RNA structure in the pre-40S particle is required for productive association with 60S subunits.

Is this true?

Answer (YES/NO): NO